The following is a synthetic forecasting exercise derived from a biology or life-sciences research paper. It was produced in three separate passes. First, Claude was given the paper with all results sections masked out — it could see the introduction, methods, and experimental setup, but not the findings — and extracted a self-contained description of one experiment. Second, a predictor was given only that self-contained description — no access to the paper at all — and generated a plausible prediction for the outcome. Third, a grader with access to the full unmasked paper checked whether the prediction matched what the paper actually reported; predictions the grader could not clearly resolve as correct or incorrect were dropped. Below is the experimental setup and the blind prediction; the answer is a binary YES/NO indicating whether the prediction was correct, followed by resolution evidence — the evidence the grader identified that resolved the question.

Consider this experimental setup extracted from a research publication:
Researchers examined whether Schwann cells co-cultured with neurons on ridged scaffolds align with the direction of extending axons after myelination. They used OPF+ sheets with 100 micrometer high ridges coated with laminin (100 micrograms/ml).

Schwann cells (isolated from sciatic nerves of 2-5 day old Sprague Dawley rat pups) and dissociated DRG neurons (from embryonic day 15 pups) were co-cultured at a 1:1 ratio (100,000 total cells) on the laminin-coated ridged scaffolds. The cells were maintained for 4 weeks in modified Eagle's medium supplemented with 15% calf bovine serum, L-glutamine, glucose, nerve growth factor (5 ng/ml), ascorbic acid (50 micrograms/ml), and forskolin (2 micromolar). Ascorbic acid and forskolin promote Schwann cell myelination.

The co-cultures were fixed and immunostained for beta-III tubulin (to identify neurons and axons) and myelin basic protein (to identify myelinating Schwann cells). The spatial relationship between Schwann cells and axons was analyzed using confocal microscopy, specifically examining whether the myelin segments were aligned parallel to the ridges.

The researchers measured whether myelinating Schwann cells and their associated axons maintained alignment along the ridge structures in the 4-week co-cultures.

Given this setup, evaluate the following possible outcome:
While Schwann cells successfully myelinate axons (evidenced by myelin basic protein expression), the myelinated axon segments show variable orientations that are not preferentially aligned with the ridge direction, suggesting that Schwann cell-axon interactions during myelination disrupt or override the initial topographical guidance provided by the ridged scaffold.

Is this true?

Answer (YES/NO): NO